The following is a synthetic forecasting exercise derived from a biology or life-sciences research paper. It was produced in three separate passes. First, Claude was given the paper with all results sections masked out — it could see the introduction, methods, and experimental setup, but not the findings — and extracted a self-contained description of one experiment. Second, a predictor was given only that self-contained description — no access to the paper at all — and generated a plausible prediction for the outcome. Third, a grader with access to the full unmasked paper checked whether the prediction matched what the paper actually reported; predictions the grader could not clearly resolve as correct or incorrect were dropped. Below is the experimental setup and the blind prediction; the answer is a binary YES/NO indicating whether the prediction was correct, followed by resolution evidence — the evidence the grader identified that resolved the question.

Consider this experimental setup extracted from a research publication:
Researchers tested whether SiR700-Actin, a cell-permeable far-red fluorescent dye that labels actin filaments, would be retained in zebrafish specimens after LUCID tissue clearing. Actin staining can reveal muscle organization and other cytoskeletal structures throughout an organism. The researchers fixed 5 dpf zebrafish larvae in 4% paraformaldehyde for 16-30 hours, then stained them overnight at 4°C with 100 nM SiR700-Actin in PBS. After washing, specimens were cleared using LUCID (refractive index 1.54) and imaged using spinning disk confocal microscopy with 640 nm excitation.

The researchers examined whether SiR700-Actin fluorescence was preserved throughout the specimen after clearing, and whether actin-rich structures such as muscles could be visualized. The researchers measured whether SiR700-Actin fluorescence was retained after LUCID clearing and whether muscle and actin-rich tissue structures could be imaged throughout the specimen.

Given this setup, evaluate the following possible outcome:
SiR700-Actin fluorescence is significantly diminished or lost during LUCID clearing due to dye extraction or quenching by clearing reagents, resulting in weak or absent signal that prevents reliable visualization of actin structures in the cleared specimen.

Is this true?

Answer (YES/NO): NO